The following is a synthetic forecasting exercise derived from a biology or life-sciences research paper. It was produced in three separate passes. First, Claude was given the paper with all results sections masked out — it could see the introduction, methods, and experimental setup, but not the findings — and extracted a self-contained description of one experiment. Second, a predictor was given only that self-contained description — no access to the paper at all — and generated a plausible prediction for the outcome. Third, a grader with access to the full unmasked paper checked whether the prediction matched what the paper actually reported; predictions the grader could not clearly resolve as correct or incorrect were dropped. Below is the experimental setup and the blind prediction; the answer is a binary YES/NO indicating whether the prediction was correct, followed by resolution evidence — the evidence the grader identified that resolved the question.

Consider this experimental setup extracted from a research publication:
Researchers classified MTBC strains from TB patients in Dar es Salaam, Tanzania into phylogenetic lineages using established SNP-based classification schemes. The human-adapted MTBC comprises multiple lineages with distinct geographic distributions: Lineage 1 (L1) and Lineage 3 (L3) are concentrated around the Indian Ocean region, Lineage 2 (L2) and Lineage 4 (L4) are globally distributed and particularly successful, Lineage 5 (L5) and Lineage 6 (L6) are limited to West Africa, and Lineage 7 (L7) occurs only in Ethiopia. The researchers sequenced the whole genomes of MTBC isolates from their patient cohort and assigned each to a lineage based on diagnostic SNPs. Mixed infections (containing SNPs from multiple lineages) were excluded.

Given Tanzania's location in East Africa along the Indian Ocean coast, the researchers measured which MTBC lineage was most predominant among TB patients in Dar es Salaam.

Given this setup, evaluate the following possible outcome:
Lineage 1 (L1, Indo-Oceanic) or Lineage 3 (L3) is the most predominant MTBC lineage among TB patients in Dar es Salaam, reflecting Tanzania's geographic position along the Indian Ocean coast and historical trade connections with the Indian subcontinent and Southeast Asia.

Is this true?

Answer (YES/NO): YES